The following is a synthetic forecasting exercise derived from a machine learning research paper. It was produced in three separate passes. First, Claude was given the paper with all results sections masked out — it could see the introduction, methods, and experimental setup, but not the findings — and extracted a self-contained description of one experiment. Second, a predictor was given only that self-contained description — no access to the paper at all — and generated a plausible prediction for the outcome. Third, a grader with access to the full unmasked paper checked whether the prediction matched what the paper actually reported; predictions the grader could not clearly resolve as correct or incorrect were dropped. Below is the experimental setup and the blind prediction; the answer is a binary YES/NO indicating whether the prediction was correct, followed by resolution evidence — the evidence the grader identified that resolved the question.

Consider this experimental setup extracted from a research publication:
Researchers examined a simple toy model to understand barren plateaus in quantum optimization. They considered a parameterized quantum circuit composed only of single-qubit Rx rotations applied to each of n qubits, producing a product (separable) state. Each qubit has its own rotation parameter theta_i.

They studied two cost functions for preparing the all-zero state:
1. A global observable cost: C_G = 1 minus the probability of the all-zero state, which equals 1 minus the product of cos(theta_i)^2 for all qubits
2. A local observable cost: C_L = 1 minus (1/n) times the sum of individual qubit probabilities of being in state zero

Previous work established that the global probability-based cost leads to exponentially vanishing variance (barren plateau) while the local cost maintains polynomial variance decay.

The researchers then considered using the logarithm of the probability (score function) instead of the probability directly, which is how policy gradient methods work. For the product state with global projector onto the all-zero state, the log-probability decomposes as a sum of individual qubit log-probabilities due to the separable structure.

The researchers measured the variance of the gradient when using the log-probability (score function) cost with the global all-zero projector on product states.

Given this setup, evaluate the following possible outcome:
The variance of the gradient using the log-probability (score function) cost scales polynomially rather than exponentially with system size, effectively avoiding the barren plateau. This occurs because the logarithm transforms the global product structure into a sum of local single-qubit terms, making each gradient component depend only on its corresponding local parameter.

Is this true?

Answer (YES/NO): YES